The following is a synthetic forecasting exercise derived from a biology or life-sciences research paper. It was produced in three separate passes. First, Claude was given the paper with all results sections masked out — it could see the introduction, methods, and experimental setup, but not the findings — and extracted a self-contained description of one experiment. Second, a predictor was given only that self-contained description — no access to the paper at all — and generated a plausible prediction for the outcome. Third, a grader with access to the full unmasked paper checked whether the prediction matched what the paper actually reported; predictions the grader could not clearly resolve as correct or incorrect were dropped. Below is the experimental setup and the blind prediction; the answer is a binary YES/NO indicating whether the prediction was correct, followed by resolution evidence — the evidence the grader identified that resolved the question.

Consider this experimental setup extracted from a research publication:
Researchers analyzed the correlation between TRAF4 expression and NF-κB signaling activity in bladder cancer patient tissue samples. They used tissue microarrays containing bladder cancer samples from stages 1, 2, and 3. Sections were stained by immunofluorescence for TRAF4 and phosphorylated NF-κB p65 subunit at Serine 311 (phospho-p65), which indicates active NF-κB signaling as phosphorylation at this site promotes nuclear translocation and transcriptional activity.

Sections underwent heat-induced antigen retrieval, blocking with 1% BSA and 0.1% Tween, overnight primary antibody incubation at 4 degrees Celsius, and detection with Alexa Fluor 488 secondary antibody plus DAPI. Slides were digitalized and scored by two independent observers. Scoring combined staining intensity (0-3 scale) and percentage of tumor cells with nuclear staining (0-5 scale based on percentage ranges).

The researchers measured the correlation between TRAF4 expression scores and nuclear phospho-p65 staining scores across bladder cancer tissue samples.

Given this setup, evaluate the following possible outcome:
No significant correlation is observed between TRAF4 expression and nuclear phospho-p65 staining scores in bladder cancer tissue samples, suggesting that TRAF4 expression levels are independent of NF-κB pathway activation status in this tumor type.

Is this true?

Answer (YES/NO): NO